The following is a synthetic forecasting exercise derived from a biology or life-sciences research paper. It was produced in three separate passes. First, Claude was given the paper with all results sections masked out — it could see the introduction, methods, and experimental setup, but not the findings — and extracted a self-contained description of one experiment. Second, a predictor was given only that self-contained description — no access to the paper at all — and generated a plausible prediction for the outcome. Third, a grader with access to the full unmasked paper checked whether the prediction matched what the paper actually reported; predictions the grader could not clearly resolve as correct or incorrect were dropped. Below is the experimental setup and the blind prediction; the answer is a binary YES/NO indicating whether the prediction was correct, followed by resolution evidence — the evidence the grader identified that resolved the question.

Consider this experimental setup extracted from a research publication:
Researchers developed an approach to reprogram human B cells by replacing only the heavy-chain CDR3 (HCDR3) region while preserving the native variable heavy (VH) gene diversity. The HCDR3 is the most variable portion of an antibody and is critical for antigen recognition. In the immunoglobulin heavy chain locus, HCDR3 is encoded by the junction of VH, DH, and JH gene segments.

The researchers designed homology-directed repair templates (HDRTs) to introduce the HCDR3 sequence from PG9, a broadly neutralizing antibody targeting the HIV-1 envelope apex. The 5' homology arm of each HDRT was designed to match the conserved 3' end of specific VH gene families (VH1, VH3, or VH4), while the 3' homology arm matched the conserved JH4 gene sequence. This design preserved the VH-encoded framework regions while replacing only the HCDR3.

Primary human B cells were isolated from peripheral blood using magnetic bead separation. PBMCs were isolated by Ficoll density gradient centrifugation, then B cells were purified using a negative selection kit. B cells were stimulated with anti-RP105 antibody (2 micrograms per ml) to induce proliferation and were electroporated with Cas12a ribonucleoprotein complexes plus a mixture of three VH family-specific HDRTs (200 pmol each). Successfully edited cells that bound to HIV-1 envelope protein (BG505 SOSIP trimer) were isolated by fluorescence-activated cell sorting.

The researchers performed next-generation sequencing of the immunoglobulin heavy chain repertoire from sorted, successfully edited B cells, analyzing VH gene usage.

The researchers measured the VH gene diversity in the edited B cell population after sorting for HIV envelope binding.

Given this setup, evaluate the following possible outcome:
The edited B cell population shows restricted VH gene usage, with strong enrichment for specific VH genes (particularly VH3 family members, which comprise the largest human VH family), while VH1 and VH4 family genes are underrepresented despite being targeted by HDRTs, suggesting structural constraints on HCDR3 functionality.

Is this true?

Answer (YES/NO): NO